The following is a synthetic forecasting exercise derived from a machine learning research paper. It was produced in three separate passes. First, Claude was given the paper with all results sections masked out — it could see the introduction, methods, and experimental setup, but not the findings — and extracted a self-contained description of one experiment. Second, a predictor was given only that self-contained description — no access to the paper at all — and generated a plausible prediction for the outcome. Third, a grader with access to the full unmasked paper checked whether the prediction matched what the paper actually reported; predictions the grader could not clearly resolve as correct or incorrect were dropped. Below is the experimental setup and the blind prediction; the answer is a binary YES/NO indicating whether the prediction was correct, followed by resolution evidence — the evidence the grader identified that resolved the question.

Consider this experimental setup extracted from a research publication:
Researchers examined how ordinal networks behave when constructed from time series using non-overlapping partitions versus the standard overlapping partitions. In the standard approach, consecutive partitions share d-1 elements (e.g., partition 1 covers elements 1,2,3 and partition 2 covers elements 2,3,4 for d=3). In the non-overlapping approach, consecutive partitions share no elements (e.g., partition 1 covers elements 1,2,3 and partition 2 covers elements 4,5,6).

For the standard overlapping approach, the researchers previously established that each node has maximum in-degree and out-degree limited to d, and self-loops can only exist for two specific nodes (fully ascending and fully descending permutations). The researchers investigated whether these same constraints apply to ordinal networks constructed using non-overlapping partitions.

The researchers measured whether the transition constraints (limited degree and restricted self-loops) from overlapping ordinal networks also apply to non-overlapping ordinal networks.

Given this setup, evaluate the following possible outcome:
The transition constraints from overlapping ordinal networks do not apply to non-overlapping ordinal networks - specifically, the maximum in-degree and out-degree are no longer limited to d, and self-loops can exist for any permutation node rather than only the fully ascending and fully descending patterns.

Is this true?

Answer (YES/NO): YES